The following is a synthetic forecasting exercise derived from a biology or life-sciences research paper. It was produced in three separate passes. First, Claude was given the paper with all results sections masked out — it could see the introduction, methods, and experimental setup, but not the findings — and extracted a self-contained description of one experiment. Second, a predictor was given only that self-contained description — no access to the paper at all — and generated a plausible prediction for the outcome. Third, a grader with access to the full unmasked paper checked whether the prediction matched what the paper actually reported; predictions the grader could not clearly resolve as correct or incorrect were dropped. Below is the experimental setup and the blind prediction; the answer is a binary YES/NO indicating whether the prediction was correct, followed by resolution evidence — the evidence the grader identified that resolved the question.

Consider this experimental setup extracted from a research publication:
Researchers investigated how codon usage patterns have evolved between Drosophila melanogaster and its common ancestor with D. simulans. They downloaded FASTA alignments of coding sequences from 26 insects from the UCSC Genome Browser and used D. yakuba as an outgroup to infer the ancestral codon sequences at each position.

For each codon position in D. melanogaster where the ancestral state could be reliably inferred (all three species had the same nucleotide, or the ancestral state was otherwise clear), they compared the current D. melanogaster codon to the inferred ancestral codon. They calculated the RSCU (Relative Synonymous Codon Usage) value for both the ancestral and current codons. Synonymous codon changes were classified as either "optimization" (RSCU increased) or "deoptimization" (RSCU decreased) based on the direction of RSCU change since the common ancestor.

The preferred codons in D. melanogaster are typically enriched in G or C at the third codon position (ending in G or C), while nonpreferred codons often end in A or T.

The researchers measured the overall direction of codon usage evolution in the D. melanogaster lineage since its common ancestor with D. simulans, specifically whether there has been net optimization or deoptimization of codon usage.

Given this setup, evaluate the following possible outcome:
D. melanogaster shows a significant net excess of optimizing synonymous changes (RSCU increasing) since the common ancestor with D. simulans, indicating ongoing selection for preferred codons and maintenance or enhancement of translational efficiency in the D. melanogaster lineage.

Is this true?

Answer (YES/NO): NO